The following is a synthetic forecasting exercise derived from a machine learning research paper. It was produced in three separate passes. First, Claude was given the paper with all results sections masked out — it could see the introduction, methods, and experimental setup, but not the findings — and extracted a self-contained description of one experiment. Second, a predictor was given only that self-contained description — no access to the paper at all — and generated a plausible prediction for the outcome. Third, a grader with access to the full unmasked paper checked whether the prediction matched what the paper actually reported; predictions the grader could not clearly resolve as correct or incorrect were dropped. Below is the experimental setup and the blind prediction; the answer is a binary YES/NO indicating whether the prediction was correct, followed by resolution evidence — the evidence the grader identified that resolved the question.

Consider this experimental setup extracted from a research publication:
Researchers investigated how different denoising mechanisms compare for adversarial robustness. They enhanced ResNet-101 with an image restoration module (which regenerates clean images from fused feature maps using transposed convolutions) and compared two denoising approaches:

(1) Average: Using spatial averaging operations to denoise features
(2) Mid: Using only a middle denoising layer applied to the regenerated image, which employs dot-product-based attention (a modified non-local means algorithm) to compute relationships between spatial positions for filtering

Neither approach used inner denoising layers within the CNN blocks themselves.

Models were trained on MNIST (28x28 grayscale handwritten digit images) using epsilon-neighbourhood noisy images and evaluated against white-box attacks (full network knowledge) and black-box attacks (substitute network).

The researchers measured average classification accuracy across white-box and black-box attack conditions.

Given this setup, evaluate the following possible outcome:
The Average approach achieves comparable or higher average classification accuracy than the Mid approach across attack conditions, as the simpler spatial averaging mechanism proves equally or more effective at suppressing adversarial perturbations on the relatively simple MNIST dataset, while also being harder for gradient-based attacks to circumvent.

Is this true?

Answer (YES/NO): NO